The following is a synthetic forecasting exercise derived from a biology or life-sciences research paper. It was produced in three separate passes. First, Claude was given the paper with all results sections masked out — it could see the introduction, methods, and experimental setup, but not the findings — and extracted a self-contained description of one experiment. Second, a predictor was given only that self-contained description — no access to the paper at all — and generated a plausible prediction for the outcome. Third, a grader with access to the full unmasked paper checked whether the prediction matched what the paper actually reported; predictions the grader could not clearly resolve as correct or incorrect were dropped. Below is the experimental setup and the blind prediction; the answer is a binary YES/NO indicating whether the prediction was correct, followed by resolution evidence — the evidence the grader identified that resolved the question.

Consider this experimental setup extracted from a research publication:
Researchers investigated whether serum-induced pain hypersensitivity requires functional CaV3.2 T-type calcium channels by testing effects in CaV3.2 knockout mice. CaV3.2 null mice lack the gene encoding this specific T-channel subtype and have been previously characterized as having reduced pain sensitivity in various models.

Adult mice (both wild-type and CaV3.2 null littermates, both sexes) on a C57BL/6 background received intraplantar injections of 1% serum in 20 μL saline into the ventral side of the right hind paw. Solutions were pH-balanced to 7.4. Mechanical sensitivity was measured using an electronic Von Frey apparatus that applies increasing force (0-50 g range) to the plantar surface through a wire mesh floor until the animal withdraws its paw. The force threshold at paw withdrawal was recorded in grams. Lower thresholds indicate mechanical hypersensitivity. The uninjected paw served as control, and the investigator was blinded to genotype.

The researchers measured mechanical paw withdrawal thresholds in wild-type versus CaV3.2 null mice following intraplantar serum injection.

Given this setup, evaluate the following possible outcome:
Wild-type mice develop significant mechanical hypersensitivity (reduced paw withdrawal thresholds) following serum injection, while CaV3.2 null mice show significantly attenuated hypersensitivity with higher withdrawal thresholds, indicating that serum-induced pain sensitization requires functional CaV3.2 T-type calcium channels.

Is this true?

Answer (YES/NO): YES